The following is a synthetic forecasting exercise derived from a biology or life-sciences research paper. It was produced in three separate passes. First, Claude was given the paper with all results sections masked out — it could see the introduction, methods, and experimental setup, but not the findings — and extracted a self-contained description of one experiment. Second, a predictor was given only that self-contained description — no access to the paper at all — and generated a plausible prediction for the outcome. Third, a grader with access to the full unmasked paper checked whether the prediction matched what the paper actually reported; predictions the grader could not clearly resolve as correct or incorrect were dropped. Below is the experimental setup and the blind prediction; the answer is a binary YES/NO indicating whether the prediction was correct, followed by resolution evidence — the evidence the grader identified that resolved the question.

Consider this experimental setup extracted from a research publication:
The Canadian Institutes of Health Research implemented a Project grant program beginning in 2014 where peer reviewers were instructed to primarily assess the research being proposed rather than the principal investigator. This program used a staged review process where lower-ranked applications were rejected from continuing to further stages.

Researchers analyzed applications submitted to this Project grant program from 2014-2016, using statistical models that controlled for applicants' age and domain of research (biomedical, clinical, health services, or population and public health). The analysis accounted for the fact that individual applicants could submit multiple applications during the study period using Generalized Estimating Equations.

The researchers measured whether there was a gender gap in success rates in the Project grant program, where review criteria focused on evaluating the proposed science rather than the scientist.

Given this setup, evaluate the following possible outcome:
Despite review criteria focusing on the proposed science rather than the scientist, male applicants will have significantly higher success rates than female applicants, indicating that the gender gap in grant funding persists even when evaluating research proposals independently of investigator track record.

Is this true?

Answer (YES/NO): NO